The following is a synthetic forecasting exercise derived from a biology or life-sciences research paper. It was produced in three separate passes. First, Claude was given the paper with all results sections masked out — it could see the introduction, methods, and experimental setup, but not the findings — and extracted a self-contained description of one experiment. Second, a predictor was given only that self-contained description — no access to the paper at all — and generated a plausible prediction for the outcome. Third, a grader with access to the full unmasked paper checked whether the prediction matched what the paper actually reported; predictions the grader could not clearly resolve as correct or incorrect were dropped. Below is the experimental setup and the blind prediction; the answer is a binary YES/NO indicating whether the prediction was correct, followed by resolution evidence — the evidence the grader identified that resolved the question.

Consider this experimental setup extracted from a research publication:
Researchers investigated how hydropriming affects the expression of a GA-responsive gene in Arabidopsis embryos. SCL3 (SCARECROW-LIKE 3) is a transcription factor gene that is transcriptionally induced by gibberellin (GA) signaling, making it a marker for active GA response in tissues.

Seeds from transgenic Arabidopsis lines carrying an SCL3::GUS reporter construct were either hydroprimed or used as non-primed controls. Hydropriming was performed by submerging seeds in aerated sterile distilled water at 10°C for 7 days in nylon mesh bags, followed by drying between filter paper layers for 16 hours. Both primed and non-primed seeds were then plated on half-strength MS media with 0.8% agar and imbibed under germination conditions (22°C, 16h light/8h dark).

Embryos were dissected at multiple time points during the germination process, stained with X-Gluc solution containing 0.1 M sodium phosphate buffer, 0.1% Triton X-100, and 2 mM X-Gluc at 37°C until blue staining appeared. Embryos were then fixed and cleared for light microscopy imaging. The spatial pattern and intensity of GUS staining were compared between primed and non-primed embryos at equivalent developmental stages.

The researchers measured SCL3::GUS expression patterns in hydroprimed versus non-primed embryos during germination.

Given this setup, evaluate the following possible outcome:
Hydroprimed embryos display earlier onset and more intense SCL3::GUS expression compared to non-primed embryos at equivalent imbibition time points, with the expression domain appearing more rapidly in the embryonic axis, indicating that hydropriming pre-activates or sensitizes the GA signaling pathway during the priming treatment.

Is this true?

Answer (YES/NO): NO